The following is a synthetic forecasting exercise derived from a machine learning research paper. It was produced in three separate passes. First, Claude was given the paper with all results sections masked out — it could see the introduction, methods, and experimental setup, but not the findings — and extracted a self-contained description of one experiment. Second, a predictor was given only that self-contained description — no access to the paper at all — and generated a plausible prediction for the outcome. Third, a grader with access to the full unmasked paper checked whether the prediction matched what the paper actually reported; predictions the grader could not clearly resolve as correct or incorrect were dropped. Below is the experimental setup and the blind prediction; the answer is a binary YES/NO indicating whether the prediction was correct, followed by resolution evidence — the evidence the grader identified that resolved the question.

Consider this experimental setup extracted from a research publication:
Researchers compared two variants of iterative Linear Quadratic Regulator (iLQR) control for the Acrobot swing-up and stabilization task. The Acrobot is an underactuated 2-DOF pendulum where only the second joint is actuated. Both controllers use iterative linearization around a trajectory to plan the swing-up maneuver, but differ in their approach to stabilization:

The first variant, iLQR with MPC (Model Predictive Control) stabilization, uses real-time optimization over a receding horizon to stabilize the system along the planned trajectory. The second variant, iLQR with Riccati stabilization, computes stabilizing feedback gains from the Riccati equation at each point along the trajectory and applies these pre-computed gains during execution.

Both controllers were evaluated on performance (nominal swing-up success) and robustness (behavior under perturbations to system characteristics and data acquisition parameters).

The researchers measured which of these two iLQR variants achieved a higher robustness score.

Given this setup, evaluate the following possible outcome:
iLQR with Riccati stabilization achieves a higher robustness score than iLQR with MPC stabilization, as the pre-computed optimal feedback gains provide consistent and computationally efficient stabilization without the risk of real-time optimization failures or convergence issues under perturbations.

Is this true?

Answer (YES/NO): NO